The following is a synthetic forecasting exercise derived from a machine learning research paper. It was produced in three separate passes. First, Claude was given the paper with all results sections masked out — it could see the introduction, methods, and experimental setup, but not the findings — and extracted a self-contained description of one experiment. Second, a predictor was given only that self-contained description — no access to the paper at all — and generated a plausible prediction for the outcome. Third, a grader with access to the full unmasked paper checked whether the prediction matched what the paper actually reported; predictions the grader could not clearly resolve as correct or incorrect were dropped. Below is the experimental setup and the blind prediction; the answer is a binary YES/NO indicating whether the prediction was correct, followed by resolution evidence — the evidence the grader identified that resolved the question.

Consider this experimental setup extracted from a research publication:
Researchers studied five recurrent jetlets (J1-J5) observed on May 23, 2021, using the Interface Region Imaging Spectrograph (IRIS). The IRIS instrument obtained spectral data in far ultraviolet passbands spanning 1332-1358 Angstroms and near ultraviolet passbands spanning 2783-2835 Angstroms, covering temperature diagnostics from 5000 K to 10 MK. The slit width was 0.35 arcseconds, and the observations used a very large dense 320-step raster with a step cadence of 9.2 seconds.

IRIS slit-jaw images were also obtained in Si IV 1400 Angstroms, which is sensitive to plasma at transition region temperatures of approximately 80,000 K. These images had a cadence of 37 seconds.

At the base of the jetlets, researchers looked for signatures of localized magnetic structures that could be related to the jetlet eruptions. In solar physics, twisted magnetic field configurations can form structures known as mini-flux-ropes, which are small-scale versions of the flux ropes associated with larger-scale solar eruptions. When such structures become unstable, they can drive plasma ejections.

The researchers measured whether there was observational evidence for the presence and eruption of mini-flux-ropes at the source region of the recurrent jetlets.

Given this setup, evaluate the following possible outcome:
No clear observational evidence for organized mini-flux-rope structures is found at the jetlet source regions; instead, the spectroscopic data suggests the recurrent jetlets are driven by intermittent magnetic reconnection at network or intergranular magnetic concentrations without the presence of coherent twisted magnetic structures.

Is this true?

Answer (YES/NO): NO